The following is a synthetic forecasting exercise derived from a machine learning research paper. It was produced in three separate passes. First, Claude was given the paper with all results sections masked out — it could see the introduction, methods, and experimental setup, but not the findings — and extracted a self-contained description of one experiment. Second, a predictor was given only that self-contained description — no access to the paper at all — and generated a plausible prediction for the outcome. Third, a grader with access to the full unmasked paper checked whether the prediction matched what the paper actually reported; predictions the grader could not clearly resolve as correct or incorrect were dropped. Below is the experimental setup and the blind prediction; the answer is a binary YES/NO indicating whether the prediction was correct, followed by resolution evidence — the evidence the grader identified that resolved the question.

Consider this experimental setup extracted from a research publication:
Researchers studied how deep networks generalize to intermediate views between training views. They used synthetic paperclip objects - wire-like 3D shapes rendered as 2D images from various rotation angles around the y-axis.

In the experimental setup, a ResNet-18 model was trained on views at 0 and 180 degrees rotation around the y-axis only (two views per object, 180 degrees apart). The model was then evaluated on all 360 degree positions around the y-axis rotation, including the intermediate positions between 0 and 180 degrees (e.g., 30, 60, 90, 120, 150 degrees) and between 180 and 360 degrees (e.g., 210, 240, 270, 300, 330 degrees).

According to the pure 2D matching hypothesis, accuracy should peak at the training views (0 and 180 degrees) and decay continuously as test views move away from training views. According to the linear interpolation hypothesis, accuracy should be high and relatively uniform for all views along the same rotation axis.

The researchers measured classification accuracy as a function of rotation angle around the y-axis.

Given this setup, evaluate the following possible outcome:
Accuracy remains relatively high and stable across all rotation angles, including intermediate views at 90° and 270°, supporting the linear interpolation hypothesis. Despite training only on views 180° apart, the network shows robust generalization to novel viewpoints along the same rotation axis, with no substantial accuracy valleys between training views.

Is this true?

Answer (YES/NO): NO